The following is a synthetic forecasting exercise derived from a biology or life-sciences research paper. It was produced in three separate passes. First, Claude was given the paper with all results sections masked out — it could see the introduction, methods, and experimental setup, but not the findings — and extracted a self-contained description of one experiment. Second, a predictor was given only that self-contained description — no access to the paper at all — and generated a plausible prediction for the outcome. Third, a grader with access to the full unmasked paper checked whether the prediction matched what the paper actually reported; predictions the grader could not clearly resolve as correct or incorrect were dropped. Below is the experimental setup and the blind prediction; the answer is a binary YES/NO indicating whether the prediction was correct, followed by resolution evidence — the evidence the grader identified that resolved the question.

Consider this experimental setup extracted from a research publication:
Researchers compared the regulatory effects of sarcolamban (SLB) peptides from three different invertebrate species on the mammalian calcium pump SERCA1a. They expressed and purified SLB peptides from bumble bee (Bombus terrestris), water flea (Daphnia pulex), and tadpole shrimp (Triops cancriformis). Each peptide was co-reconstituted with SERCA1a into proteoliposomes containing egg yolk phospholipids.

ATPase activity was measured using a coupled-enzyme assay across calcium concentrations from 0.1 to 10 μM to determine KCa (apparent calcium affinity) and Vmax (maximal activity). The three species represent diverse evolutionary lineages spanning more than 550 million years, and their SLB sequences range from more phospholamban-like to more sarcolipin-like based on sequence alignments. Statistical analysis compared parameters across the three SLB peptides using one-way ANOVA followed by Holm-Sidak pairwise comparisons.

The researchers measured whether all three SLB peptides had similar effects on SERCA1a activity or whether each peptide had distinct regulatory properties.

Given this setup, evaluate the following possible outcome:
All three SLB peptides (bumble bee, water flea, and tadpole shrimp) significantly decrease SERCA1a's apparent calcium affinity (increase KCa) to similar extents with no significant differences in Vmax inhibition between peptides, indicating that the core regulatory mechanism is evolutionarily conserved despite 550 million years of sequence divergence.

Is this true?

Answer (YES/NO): NO